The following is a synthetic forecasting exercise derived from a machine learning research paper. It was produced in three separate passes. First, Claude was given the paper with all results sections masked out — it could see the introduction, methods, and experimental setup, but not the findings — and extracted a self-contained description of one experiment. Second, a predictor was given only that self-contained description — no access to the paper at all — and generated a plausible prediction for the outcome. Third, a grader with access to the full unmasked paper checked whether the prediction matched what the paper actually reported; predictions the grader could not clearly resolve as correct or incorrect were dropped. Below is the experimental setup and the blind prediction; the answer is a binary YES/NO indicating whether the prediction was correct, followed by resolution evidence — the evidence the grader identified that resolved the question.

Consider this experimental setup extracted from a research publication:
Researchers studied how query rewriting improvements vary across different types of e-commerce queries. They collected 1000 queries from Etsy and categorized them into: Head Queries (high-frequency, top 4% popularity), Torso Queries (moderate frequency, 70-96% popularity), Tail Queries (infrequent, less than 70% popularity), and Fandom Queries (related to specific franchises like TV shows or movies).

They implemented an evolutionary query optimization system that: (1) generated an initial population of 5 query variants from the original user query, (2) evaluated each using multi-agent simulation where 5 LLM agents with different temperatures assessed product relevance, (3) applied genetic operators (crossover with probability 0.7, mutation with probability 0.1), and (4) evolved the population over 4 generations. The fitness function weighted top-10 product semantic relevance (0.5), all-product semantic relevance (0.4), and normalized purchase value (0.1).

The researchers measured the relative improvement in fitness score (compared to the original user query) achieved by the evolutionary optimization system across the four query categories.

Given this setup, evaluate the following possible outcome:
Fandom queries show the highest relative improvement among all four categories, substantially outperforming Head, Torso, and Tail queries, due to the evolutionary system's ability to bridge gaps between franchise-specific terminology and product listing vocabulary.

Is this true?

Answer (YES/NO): NO